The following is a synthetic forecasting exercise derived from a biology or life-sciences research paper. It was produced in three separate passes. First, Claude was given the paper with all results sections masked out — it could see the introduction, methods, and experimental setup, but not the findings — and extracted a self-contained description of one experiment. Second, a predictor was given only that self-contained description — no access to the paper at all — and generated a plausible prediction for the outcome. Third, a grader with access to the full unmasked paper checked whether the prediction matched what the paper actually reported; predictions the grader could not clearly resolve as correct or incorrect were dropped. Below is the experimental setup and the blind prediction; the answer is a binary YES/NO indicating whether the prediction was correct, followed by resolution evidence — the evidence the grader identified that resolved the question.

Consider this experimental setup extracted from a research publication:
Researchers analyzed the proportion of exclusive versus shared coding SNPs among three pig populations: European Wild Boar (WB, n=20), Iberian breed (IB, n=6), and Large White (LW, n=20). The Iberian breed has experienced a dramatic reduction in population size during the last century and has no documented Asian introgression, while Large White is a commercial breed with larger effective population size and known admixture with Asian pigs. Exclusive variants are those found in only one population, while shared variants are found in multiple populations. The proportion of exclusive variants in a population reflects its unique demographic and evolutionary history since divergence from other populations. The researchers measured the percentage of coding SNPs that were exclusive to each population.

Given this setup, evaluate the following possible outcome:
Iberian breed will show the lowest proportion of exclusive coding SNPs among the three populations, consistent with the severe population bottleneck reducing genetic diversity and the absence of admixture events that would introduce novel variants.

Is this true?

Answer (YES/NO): YES